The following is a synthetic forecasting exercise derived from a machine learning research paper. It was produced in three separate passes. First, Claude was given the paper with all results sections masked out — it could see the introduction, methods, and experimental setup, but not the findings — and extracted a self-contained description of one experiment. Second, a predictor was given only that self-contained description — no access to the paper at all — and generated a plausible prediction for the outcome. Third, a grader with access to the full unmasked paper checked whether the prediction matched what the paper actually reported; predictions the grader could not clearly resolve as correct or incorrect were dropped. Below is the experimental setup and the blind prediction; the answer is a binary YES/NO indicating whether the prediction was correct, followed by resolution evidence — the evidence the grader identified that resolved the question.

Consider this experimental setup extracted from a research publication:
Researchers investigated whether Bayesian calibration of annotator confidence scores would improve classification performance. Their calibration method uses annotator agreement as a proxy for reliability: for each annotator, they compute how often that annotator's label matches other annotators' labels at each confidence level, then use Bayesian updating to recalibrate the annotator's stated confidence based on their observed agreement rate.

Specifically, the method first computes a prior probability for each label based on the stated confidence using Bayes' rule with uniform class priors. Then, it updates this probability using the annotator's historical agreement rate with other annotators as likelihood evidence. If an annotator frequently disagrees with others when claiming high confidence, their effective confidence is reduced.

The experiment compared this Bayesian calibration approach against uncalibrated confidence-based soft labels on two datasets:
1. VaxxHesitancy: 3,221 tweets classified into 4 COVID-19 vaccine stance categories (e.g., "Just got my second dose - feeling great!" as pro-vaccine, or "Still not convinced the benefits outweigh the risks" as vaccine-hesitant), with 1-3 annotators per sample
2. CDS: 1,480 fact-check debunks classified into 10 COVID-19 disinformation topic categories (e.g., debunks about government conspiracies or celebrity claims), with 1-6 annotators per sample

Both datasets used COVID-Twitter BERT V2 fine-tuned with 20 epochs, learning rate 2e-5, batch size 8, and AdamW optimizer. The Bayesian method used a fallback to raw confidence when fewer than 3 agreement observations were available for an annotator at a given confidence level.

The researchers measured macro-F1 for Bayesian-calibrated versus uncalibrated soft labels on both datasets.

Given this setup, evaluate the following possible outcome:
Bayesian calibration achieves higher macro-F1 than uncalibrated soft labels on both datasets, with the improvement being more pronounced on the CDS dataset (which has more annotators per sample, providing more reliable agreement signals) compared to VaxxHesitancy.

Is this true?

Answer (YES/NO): NO